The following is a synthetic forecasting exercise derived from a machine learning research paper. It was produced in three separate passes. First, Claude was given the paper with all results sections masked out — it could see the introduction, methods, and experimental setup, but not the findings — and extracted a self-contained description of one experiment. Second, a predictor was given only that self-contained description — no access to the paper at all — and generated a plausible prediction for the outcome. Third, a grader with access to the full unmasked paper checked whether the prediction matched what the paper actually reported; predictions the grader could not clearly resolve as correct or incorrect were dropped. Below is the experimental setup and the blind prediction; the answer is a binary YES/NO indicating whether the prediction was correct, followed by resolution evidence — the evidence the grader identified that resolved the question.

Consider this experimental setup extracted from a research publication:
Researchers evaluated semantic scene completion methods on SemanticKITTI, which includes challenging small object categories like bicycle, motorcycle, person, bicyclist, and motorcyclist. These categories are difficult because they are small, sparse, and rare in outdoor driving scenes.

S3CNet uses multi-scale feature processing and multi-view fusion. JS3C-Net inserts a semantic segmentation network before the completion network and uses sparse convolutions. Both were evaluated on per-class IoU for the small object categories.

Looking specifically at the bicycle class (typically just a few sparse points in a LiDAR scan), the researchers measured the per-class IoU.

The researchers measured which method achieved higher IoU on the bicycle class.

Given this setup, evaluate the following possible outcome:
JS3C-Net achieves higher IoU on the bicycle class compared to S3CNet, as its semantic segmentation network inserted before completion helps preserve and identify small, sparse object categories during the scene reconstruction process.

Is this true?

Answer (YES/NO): NO